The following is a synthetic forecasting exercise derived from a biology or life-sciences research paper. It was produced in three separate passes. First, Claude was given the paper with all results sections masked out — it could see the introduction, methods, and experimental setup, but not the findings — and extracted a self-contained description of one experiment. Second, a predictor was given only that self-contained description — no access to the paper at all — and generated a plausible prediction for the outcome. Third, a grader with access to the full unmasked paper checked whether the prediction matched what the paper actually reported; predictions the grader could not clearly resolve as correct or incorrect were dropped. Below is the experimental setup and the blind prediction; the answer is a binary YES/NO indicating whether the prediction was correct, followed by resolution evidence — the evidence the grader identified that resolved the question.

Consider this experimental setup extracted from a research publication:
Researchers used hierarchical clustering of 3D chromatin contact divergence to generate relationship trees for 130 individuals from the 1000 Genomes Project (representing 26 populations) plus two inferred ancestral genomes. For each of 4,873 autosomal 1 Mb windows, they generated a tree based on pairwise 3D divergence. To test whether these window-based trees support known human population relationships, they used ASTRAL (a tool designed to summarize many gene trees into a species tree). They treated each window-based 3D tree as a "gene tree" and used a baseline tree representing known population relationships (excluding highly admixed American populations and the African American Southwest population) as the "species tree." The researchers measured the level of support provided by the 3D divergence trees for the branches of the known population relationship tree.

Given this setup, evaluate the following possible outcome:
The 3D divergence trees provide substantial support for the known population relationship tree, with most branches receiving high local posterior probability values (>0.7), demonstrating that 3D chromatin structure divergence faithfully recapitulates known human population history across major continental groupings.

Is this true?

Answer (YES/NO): NO